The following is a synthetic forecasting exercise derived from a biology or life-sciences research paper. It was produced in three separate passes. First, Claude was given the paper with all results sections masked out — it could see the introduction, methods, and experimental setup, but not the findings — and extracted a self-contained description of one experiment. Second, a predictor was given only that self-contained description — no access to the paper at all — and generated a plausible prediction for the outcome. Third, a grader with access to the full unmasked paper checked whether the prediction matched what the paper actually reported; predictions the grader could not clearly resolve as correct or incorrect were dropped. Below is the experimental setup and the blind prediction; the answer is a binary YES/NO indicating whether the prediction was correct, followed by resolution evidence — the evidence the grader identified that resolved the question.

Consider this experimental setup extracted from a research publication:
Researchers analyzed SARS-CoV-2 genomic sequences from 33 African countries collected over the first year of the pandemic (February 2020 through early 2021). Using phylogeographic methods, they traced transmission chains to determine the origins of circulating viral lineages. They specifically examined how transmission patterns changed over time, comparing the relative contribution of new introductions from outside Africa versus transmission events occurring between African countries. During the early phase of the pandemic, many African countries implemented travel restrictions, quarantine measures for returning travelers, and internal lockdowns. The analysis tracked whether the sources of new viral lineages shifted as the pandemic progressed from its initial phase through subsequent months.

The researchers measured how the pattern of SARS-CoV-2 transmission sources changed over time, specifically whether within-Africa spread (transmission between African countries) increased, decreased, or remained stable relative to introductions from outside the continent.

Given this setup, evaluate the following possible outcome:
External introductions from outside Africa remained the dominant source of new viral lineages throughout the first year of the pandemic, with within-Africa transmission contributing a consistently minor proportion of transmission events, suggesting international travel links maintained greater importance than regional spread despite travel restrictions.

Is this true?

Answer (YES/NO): NO